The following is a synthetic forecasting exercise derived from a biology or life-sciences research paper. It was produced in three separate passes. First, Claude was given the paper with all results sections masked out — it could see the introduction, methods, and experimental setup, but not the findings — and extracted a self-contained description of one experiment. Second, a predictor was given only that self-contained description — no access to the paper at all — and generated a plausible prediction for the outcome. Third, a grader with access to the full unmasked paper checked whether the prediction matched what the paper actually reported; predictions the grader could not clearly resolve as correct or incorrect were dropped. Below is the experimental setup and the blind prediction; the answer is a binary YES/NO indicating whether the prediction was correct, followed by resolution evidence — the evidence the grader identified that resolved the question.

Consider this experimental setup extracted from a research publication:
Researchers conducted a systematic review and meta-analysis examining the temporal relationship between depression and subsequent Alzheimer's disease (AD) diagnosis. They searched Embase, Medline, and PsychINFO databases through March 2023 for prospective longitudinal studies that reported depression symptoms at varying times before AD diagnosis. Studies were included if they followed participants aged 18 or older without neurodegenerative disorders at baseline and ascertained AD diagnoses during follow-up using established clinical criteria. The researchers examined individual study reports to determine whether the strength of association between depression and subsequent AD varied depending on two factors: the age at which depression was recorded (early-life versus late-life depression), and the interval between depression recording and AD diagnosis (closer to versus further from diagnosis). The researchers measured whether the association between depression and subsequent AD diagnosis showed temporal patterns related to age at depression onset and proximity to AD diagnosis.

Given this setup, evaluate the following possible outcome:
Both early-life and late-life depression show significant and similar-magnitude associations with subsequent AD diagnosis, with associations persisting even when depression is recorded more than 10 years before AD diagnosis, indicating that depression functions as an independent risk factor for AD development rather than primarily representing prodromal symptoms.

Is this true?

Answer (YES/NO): NO